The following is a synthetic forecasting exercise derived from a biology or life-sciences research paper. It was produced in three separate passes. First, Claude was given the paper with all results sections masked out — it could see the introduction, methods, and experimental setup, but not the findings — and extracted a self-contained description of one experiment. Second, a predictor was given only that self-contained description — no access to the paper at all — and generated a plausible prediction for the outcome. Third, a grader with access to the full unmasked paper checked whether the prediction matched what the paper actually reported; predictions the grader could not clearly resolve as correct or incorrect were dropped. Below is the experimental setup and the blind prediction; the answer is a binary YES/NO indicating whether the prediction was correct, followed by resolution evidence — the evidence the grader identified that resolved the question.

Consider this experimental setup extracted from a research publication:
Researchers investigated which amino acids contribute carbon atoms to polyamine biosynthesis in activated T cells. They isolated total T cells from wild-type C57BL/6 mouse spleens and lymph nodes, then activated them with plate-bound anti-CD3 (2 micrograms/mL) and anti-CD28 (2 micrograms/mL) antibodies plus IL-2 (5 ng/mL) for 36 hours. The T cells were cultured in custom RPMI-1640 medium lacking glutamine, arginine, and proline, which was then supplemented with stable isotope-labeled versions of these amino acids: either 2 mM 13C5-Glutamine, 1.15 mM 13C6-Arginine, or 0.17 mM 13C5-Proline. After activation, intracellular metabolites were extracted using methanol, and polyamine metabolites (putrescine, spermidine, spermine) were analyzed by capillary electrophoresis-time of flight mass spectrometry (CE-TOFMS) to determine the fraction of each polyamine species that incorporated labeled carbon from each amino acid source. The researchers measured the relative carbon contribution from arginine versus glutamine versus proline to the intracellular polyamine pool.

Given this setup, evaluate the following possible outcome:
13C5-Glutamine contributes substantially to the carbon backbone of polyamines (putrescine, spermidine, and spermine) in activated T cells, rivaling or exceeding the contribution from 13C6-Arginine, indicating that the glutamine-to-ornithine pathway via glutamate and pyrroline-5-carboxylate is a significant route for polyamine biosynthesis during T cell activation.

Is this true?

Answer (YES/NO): NO